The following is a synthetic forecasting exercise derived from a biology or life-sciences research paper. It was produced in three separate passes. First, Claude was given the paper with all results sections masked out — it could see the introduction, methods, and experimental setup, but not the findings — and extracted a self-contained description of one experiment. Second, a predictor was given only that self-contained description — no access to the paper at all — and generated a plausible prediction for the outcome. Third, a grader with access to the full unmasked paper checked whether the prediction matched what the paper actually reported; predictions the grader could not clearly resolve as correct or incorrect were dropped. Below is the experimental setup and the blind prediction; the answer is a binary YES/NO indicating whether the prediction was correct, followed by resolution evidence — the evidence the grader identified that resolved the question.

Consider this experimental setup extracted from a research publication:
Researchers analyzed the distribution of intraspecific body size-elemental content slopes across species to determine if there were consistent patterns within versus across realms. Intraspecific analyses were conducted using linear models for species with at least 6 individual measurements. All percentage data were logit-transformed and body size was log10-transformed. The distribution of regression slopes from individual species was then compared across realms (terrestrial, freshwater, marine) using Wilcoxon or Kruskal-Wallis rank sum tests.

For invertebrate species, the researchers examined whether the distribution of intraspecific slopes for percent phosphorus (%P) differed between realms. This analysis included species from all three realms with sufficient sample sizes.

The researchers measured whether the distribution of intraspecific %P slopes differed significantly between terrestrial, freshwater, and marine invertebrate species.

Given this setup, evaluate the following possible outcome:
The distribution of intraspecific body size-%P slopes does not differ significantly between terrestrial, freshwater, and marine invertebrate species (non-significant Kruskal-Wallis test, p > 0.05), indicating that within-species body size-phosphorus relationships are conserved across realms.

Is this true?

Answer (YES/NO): NO